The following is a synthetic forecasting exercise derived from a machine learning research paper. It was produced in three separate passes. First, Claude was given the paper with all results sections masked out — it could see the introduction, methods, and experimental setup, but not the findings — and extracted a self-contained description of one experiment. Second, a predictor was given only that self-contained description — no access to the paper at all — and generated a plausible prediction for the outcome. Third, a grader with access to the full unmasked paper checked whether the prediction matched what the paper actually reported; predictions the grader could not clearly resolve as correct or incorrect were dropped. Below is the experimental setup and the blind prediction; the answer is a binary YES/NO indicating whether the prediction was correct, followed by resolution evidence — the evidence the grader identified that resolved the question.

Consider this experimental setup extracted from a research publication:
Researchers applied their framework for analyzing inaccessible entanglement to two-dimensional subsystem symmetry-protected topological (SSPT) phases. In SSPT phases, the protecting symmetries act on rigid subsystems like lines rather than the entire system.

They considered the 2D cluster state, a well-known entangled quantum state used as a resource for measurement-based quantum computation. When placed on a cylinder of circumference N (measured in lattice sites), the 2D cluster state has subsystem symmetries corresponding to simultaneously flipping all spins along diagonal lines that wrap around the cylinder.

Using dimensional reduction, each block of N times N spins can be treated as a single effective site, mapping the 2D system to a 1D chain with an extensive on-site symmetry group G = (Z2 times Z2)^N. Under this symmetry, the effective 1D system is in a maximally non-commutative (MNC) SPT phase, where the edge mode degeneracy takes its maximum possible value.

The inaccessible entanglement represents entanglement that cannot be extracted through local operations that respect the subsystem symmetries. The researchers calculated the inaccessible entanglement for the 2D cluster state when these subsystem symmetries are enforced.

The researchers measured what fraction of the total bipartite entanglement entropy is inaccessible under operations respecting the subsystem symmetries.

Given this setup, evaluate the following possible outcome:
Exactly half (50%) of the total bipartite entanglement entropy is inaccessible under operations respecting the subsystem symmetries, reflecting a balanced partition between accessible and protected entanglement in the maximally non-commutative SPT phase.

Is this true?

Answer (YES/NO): NO